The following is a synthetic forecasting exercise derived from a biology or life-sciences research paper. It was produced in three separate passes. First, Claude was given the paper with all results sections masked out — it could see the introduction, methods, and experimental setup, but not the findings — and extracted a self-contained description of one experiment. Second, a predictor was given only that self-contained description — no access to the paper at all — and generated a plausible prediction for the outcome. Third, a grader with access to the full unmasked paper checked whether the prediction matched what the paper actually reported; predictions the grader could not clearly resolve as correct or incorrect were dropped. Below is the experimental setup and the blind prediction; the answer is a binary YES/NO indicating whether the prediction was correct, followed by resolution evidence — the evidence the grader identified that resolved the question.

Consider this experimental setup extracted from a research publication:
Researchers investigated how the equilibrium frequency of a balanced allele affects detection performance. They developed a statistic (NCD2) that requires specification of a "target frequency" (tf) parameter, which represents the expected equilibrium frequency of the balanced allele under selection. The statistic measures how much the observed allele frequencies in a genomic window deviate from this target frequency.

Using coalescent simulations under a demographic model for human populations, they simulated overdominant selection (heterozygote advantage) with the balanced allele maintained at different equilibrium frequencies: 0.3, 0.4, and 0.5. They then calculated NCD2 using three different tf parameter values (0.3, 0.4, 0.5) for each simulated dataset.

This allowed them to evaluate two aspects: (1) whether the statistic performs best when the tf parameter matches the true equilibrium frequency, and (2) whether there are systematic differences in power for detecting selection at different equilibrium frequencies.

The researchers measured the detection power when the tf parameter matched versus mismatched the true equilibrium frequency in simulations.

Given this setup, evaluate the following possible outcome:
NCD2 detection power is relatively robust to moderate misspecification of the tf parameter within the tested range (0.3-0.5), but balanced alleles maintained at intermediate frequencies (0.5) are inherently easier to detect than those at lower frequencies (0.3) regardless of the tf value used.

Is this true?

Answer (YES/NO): NO